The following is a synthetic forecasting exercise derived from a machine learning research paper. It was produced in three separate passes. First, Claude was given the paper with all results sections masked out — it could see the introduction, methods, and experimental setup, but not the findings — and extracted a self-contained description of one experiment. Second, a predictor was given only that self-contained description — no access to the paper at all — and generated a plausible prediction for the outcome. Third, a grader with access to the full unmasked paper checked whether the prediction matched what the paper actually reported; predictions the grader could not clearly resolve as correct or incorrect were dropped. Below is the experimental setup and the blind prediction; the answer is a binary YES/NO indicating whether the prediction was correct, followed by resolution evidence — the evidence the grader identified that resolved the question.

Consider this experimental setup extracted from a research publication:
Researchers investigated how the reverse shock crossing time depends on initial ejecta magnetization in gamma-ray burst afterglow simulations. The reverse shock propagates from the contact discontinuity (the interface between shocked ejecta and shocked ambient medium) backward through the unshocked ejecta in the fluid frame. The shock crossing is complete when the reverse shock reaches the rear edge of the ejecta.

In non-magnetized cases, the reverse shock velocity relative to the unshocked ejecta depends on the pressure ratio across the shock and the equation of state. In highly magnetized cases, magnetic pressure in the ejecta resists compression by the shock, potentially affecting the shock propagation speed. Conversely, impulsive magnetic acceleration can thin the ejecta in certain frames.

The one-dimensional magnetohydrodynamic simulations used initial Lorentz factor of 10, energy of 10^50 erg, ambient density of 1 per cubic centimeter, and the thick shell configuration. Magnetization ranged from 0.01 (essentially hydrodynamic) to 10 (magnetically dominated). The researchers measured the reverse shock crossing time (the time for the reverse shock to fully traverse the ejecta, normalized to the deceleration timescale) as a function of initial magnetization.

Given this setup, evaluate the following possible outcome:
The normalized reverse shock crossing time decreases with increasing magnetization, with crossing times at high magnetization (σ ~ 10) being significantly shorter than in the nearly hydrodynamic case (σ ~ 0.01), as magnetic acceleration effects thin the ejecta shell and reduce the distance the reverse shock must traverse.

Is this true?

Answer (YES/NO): NO